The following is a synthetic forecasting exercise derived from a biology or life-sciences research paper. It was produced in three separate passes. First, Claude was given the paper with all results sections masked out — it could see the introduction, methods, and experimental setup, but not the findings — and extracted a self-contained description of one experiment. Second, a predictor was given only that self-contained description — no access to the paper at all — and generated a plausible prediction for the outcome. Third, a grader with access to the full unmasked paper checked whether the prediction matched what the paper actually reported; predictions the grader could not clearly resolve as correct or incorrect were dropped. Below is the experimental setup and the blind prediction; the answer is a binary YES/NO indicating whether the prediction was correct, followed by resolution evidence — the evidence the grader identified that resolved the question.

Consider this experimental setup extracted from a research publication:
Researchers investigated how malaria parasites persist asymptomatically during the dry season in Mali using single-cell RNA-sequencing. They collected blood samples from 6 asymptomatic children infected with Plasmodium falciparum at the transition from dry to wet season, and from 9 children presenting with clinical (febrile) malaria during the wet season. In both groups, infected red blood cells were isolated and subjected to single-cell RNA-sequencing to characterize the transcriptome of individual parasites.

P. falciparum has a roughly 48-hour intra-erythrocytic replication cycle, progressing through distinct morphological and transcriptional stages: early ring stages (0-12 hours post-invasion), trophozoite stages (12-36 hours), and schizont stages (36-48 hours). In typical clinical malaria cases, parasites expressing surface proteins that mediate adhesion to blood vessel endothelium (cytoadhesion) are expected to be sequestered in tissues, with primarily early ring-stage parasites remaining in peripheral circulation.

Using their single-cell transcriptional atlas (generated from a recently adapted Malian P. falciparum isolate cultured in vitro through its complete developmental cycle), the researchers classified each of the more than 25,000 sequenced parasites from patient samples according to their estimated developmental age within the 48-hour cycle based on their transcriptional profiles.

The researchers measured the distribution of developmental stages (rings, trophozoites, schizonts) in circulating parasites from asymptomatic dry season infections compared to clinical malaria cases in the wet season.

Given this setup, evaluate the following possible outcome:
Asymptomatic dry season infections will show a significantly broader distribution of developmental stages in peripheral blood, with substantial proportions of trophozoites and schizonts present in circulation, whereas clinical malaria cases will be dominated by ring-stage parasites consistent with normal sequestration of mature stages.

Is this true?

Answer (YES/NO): NO